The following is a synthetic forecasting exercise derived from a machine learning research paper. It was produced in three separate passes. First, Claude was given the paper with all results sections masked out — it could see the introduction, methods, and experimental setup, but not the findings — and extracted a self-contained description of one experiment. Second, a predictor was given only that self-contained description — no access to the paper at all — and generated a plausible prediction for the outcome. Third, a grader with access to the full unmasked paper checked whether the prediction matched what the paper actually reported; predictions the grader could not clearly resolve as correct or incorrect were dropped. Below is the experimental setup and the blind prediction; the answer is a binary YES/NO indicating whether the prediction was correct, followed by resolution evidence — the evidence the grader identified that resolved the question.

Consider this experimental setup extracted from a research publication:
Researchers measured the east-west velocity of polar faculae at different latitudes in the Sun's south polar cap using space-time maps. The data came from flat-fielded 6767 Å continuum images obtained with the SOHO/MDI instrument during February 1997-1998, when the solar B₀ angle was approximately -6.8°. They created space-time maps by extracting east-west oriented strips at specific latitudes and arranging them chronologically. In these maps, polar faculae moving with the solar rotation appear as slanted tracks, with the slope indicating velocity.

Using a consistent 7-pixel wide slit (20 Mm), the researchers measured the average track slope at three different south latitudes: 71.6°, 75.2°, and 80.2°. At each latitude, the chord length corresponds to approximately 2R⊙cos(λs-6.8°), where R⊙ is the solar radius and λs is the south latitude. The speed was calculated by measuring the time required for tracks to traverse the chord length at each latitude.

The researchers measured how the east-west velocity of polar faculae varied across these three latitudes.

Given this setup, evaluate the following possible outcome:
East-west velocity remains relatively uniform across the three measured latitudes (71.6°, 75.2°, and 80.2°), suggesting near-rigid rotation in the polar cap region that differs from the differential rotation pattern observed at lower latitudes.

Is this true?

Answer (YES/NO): NO